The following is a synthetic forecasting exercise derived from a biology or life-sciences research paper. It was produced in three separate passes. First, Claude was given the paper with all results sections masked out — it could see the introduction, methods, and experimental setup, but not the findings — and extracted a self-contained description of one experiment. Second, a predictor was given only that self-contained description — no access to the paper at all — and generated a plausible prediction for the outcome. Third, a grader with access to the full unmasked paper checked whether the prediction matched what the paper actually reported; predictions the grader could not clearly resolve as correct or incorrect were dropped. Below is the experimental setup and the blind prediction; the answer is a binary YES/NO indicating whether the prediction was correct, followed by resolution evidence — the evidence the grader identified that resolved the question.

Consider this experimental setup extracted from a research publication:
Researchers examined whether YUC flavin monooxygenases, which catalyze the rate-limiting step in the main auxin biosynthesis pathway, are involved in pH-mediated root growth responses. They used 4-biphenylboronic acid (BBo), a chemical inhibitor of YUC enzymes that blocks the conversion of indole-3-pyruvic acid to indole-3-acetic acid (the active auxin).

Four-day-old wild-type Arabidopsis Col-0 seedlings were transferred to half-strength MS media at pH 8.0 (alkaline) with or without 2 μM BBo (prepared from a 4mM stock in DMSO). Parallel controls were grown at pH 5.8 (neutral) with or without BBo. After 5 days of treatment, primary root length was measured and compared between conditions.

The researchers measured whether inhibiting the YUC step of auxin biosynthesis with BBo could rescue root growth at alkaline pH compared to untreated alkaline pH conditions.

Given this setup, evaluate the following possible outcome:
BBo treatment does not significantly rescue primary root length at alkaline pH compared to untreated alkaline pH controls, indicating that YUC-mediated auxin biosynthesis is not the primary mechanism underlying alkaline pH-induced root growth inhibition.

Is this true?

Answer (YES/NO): NO